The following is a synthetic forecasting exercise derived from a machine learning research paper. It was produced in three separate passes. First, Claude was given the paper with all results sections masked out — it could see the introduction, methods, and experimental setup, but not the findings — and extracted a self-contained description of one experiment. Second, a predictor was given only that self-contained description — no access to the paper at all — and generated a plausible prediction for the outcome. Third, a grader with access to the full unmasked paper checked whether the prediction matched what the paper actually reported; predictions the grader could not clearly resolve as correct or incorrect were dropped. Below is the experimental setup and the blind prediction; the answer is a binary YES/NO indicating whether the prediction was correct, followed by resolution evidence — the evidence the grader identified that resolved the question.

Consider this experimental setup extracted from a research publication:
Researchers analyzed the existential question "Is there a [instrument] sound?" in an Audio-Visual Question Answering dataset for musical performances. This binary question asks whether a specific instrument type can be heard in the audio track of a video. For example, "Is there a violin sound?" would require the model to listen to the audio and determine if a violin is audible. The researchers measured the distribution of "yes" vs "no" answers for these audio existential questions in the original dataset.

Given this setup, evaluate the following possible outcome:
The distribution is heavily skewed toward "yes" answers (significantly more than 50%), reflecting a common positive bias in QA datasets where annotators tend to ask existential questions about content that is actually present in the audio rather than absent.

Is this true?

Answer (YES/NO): YES